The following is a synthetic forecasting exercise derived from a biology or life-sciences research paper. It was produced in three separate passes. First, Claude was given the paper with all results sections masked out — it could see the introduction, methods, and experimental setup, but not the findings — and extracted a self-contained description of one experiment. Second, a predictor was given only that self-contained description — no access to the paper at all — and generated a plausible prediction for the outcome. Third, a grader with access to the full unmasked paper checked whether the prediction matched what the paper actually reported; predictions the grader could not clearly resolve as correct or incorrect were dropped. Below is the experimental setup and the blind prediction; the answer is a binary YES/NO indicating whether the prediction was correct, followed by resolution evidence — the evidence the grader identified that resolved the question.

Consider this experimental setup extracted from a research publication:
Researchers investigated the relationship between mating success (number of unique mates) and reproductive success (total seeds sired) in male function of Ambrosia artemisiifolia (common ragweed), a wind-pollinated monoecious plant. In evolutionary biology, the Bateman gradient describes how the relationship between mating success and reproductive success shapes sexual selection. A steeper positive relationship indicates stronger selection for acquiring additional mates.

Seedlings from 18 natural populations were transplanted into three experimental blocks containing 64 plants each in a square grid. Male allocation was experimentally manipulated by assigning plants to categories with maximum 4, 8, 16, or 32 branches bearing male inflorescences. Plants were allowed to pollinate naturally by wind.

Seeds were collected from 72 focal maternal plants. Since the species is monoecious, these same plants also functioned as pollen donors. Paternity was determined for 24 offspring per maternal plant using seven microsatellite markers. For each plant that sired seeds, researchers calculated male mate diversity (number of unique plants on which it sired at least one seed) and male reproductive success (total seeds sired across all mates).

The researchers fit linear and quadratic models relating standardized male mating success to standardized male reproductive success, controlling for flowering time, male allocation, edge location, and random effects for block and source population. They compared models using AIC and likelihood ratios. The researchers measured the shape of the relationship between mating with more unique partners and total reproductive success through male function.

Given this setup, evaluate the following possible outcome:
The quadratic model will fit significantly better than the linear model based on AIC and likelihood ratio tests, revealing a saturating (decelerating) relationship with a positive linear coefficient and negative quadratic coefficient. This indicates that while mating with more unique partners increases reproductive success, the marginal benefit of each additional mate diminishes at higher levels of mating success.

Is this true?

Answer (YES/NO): NO